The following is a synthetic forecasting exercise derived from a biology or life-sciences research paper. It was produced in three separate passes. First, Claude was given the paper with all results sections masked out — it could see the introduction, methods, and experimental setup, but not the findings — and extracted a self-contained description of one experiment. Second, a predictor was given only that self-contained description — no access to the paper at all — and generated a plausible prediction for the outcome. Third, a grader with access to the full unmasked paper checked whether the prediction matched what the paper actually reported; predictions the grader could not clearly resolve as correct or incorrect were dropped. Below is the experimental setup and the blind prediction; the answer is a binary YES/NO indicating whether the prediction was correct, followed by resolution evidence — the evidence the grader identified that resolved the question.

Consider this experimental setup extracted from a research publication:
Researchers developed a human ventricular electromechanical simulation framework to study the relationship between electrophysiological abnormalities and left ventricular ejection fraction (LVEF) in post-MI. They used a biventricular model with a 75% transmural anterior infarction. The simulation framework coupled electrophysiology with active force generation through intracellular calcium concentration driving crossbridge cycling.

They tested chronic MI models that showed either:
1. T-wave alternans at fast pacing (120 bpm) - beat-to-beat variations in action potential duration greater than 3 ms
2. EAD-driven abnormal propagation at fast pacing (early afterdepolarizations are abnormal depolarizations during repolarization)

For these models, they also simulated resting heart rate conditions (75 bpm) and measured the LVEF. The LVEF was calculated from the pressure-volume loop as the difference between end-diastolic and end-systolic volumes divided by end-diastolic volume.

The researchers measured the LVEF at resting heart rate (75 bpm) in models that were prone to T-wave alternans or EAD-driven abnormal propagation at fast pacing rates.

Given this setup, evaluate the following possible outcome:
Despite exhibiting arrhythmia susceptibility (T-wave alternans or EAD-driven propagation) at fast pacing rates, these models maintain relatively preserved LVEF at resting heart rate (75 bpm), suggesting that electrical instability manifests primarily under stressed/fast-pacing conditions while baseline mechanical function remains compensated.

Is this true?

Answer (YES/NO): YES